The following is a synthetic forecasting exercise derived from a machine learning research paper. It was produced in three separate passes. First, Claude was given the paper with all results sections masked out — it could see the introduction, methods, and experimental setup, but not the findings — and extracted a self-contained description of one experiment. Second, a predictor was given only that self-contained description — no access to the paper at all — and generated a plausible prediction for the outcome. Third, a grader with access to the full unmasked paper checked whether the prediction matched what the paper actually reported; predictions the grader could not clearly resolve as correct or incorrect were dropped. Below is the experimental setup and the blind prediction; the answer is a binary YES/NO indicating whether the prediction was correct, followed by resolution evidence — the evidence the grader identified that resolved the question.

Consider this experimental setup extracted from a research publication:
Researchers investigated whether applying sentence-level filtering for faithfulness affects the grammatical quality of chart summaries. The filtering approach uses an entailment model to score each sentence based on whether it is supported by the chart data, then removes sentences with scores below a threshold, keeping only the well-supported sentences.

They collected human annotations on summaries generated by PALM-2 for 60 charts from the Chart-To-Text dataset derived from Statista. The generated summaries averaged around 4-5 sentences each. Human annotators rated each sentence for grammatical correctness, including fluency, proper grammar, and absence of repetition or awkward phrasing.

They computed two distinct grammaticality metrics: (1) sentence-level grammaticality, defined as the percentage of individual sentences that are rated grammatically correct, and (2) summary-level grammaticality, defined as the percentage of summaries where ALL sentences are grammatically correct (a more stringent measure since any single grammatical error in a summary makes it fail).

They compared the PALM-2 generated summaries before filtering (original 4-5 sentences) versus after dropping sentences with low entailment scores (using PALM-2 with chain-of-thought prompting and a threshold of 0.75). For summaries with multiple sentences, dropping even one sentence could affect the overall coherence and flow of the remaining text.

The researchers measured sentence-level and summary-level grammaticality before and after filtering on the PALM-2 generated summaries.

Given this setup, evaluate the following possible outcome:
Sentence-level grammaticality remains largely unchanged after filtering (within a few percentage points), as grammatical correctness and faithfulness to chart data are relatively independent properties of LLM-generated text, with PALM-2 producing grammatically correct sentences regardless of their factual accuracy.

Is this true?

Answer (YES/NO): YES